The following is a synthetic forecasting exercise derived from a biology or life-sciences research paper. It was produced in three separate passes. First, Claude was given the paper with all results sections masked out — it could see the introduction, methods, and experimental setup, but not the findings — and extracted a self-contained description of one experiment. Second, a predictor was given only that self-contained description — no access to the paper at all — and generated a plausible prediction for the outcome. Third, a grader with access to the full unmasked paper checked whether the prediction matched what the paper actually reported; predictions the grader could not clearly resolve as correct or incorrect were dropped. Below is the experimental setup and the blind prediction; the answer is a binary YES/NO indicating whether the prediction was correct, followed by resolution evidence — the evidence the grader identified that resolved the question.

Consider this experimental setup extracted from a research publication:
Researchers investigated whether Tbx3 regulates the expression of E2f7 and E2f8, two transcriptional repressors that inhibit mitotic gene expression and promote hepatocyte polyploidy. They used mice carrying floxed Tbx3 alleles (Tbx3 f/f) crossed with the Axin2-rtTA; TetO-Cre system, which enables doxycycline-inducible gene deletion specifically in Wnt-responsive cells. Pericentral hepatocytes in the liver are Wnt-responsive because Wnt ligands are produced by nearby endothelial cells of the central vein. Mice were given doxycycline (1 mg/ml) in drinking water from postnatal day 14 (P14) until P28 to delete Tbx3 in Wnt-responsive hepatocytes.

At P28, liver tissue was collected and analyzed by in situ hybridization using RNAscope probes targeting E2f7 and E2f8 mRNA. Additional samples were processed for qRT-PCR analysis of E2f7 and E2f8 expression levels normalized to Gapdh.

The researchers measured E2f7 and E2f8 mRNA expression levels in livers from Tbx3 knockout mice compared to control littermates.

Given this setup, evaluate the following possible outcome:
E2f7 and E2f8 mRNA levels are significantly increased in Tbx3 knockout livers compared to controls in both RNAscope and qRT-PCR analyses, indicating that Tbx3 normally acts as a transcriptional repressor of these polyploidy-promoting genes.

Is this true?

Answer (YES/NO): YES